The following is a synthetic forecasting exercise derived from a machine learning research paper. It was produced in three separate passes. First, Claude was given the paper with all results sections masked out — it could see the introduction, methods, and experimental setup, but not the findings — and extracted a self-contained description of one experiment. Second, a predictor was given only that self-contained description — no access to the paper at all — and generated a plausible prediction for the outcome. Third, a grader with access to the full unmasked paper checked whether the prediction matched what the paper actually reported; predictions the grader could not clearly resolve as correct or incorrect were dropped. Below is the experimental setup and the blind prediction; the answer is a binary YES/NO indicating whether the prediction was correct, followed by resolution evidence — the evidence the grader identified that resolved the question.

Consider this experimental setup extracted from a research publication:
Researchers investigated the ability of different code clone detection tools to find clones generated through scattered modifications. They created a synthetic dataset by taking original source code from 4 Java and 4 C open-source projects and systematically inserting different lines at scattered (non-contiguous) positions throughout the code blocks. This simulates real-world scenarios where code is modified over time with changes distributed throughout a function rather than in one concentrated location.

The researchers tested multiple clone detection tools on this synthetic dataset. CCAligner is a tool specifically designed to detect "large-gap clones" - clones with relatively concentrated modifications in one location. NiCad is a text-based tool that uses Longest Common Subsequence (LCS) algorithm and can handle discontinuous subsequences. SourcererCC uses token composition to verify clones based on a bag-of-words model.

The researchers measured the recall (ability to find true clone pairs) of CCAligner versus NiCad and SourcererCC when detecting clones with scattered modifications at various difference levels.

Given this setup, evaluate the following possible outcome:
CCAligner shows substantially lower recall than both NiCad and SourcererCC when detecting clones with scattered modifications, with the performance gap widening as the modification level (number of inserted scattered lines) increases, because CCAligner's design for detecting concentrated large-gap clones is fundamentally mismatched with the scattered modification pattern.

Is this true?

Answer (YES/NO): NO